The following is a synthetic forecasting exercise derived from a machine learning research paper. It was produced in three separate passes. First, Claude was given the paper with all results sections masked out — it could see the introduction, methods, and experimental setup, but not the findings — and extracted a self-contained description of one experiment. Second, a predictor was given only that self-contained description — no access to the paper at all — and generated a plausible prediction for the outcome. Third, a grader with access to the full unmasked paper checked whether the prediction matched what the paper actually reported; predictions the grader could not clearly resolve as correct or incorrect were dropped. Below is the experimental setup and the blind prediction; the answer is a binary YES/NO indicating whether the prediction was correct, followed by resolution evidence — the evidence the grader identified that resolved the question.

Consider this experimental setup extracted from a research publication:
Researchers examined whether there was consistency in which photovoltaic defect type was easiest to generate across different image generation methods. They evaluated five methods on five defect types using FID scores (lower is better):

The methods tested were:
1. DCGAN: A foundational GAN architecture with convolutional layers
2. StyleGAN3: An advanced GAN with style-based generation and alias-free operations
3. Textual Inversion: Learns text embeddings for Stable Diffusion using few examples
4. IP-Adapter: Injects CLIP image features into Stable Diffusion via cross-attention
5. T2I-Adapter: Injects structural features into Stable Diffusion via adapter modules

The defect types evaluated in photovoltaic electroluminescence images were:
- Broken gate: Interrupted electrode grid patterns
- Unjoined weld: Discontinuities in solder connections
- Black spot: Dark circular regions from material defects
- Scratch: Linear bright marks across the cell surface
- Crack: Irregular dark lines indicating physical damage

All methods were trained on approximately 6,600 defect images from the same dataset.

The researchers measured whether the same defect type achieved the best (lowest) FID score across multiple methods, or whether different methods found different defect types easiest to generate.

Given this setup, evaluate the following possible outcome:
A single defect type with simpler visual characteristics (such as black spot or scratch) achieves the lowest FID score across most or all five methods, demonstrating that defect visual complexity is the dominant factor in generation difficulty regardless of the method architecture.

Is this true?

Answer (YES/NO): NO